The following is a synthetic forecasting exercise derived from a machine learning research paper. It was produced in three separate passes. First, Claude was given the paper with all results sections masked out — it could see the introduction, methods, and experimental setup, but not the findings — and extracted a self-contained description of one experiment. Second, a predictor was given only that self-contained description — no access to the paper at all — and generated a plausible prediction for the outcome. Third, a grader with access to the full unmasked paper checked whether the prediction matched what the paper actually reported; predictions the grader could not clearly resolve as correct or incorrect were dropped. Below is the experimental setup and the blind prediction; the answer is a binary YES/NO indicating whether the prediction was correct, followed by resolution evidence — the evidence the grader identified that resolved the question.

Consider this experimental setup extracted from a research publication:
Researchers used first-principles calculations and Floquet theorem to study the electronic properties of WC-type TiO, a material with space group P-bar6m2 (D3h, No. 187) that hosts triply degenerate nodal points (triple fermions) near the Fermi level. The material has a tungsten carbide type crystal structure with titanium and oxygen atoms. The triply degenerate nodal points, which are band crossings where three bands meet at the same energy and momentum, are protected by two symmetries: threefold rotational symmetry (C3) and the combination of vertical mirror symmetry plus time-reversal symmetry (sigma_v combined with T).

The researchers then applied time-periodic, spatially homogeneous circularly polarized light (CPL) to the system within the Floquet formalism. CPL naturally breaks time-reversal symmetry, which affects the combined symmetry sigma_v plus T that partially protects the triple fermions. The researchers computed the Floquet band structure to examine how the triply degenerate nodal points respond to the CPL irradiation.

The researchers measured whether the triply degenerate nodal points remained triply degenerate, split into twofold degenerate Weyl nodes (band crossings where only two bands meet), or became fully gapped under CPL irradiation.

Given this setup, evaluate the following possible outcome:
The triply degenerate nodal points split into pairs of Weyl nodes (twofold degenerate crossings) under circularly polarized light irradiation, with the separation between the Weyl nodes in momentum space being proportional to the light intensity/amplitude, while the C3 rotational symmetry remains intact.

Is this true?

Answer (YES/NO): NO